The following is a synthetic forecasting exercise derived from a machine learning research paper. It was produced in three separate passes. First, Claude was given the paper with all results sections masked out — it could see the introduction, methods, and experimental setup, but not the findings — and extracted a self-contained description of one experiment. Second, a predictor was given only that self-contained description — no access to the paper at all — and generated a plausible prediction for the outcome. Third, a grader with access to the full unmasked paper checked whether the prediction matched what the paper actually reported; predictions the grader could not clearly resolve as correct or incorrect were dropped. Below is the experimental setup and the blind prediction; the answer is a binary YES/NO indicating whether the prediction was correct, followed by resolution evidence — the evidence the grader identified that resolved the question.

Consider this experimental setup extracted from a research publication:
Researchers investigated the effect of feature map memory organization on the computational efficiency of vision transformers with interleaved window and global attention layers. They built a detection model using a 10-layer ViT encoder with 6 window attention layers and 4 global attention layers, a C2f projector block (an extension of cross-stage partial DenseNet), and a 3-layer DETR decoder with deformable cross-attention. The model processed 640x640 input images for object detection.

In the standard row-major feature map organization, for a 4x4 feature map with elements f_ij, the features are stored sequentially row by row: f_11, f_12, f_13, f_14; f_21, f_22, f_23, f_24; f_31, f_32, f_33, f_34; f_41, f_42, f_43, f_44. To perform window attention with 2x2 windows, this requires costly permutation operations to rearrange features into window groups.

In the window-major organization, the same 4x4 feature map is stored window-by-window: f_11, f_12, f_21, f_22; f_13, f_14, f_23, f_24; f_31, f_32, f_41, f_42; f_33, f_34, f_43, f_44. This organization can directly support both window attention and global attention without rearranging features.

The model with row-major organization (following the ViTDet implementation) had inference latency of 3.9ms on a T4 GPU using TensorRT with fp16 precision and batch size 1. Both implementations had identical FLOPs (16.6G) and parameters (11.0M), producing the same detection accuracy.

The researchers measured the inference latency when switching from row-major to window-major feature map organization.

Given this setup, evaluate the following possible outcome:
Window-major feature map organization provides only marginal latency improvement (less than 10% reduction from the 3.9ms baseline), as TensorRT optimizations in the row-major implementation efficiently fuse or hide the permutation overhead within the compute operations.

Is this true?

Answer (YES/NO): NO